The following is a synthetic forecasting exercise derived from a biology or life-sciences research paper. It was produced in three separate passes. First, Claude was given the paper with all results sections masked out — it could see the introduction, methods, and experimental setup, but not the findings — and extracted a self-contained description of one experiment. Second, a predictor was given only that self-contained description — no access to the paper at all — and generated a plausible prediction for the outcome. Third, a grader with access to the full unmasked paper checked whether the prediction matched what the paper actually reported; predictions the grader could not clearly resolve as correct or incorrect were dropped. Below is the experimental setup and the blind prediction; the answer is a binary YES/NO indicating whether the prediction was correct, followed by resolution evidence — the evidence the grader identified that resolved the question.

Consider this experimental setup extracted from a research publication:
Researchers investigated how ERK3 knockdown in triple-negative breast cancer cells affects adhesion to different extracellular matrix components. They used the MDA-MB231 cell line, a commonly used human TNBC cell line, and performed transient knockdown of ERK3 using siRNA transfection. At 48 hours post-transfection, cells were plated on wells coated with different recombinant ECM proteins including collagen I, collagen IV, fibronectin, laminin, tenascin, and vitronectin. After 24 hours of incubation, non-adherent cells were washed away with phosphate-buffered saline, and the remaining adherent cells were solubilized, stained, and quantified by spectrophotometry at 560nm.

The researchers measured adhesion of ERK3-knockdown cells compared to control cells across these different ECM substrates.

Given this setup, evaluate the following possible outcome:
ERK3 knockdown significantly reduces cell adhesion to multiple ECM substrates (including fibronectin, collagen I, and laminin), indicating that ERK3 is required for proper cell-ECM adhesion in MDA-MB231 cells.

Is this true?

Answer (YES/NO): NO